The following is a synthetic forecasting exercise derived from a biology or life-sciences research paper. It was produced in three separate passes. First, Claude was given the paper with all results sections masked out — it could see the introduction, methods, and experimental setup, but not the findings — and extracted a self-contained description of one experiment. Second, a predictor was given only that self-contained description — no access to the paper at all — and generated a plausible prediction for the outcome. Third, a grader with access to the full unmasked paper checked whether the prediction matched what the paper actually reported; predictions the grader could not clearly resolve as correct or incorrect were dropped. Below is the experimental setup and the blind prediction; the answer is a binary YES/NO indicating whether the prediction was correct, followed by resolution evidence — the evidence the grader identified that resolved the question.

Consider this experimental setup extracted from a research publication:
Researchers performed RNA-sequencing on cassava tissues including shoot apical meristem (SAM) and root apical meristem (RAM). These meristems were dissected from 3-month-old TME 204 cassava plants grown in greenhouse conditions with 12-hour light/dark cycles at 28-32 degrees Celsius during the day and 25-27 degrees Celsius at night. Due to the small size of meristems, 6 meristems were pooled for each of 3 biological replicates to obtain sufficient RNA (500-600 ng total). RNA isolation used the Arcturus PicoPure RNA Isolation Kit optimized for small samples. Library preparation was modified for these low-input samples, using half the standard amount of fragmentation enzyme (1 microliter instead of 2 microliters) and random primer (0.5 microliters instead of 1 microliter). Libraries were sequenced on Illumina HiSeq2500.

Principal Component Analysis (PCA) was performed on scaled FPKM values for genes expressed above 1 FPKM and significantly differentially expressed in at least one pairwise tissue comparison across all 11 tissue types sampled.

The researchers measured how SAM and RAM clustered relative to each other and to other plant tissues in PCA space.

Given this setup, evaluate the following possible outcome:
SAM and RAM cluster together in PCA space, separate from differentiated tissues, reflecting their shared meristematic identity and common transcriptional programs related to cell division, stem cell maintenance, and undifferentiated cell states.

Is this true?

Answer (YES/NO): NO